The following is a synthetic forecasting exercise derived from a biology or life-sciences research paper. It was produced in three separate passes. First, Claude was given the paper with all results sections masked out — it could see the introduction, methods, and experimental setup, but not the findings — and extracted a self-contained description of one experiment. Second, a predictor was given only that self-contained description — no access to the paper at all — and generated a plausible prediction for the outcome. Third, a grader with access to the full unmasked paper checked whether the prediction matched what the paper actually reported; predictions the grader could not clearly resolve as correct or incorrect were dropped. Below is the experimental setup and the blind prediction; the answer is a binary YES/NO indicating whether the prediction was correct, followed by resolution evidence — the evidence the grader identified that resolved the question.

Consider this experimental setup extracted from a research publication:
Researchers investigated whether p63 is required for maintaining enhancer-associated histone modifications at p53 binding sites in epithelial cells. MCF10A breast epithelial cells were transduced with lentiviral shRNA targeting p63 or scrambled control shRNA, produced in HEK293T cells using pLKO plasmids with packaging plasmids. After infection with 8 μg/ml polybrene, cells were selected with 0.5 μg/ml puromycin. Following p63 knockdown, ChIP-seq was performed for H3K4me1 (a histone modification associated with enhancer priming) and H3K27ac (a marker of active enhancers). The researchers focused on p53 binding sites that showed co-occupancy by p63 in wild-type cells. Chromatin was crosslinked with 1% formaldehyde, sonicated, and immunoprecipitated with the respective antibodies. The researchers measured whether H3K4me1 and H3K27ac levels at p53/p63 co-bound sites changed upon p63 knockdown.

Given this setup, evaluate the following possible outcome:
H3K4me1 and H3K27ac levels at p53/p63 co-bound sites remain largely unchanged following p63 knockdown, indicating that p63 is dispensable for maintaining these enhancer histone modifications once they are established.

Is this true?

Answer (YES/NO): NO